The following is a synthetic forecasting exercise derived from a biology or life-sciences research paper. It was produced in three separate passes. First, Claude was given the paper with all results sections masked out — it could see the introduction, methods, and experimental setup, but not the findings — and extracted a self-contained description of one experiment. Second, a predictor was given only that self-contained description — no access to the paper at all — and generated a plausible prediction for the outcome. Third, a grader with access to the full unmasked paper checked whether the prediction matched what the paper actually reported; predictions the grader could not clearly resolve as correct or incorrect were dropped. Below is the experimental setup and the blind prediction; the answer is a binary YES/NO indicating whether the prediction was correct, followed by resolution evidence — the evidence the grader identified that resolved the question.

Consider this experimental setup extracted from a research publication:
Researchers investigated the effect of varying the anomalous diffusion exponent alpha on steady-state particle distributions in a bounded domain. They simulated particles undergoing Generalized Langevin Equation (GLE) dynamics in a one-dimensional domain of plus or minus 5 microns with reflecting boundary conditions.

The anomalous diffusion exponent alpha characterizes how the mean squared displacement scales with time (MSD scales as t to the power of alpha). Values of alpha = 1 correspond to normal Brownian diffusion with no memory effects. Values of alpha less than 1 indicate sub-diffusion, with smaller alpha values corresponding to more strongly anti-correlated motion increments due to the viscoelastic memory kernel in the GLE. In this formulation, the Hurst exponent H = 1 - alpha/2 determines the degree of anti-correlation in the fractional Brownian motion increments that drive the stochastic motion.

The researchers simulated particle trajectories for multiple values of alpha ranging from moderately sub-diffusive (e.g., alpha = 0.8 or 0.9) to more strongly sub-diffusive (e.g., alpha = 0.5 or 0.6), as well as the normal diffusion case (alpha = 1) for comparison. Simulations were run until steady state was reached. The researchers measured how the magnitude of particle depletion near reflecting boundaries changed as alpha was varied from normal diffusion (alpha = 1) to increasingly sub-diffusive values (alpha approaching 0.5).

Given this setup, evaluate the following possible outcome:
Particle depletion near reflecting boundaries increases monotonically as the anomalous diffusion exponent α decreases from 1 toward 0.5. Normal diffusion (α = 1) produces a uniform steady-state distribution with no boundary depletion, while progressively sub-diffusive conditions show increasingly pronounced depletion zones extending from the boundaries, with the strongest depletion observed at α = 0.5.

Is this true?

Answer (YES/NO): YES